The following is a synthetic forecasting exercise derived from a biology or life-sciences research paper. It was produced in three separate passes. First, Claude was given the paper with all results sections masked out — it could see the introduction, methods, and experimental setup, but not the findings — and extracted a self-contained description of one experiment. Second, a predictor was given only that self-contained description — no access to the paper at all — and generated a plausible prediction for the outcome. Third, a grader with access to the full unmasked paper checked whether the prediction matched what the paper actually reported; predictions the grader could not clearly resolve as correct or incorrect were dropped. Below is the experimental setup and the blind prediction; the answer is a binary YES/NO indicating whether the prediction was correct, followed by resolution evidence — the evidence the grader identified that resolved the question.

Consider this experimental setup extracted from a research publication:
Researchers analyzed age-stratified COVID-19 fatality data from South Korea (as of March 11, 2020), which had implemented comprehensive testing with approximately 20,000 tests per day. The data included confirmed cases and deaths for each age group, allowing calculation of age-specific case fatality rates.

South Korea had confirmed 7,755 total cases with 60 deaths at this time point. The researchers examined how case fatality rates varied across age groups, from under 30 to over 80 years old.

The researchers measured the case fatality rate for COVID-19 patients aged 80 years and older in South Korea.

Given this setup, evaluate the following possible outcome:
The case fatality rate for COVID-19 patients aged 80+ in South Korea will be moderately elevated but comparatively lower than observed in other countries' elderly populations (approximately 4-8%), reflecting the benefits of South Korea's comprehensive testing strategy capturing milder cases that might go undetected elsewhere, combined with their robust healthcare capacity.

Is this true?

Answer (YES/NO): NO